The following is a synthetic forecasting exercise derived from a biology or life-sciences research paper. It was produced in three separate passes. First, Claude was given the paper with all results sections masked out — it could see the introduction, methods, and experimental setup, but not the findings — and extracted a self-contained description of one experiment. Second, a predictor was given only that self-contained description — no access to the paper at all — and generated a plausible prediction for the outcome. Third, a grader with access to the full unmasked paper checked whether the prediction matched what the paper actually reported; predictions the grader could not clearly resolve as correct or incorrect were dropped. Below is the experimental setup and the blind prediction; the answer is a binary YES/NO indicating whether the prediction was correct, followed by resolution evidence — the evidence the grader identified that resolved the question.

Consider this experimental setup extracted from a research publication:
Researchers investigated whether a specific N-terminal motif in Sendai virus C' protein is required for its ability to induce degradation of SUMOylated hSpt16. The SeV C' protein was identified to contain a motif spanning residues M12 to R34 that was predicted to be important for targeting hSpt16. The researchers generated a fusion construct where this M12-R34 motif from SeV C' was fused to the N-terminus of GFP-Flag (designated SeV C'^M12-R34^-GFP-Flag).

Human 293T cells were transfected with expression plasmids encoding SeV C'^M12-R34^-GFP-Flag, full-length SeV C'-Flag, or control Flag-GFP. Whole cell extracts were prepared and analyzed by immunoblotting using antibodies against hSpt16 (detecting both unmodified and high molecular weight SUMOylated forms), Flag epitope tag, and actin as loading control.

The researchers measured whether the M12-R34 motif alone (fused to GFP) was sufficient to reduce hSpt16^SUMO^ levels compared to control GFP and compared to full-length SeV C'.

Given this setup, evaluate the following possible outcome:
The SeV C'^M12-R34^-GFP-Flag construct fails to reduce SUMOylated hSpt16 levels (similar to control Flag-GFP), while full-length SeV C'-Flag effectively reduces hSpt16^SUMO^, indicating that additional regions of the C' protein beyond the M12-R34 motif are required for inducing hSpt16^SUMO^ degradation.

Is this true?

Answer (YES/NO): NO